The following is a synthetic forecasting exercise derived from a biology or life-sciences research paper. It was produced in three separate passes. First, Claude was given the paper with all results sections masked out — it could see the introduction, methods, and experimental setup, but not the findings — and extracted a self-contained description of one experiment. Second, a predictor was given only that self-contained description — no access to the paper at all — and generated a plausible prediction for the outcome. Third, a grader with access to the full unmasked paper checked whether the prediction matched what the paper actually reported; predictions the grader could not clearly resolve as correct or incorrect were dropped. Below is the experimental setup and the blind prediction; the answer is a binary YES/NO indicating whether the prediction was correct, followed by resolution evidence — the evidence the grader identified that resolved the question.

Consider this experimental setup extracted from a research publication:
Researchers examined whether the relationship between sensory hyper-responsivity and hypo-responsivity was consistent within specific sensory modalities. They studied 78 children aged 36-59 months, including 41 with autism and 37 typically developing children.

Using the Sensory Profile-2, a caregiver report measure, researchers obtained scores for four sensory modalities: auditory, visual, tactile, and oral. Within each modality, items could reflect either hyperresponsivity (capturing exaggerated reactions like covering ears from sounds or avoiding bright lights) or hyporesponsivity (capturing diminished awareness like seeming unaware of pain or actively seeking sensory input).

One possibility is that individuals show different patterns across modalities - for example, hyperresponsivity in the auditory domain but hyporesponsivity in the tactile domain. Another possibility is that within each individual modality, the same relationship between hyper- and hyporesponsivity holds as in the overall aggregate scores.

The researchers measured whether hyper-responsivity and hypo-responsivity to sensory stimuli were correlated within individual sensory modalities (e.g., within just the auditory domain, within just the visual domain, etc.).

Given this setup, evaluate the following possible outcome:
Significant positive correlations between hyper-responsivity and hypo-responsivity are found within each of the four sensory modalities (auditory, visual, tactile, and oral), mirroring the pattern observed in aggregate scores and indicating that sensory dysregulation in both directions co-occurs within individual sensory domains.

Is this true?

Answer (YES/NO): YES